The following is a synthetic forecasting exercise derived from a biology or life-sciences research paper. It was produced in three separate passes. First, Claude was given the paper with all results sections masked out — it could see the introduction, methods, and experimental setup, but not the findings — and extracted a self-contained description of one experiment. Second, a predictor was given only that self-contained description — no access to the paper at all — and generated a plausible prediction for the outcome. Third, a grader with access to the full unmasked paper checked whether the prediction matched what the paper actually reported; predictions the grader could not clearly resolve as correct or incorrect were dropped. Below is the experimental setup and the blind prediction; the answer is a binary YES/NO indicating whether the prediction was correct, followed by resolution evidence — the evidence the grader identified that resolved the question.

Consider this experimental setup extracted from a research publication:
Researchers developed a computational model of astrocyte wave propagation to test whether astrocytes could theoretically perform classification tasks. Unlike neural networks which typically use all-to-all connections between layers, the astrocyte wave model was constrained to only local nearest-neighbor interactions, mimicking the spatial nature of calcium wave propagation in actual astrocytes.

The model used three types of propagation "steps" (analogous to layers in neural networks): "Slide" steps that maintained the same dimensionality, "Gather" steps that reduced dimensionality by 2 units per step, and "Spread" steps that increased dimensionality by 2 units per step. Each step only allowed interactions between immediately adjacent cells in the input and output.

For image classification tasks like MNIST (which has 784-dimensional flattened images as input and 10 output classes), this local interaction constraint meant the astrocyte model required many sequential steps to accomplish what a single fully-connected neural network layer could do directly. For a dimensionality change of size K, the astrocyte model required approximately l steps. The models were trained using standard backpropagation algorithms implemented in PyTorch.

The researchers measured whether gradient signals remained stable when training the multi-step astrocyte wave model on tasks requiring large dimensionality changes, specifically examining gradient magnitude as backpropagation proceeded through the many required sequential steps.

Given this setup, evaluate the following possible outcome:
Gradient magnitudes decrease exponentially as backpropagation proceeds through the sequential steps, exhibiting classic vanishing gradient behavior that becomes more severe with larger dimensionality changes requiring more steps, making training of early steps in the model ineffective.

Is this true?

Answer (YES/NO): YES